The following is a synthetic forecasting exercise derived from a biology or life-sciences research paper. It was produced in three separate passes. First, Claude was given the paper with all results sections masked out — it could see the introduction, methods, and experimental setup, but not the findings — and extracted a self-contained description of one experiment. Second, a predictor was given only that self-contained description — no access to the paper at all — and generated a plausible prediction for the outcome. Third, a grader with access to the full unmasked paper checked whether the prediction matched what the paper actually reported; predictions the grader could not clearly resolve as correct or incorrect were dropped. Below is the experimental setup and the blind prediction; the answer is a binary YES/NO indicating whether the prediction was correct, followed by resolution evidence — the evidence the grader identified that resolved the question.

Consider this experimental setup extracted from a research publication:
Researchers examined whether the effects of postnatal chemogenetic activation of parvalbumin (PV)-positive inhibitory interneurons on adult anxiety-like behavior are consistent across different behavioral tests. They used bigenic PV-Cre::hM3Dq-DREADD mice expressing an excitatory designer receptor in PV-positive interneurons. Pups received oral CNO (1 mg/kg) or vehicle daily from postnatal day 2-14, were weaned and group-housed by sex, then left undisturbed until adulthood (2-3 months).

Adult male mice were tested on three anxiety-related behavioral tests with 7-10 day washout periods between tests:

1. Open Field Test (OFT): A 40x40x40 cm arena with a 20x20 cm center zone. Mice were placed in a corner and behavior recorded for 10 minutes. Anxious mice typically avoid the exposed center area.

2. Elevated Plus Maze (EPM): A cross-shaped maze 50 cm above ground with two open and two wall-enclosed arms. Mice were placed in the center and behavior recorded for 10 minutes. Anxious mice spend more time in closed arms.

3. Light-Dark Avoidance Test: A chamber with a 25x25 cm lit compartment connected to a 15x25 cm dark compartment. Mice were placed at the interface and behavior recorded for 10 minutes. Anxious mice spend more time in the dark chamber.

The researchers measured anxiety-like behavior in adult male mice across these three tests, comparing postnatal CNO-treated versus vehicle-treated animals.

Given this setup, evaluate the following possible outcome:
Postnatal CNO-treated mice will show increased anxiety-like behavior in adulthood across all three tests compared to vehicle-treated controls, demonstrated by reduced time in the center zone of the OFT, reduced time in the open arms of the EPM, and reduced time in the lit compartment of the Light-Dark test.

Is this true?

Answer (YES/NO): NO